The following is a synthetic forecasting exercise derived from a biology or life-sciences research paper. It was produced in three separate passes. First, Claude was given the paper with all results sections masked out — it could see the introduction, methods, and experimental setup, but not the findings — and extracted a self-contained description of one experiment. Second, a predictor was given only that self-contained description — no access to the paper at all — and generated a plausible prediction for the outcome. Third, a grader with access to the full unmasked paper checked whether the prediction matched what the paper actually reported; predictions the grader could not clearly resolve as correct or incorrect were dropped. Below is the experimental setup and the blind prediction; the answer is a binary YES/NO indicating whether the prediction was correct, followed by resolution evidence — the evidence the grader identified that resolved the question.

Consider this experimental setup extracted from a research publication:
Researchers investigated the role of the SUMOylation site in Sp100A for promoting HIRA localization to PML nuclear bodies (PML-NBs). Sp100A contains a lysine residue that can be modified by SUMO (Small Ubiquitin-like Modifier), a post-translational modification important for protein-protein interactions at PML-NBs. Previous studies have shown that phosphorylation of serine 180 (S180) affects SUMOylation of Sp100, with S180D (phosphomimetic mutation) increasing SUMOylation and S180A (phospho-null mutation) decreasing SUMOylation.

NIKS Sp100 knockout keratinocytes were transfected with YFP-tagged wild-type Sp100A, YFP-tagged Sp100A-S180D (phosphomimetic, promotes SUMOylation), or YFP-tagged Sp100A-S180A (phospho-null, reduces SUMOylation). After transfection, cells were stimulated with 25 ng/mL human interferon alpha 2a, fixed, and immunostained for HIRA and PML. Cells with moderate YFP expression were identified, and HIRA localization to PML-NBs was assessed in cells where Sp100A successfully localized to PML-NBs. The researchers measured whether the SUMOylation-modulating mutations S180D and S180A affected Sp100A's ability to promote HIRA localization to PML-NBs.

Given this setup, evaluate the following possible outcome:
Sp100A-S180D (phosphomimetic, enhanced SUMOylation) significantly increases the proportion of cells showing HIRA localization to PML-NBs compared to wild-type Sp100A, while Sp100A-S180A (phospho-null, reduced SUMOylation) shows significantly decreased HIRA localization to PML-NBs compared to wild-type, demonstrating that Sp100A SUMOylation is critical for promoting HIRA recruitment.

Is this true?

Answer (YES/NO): NO